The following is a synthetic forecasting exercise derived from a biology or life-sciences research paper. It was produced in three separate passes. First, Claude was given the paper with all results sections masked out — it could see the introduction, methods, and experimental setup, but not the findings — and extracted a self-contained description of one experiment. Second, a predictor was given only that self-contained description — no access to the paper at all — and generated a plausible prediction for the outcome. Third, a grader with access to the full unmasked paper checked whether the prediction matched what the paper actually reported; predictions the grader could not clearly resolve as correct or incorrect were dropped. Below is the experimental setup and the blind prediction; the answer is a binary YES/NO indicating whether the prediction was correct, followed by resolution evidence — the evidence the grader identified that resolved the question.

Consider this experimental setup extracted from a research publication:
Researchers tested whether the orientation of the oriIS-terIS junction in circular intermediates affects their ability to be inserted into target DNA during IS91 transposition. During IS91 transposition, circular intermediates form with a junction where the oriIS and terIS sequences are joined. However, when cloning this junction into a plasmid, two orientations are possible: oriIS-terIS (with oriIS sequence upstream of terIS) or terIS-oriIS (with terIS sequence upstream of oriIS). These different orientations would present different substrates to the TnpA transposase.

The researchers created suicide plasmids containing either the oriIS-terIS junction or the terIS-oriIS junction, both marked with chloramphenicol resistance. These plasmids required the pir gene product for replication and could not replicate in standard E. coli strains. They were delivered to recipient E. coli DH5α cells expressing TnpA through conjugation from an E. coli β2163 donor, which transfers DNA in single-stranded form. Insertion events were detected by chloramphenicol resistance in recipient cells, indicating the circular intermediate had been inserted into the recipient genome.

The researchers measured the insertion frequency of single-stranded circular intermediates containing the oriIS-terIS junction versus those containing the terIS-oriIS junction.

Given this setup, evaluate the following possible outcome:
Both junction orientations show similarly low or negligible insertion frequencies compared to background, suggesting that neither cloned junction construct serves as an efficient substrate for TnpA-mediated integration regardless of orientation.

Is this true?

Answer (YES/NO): NO